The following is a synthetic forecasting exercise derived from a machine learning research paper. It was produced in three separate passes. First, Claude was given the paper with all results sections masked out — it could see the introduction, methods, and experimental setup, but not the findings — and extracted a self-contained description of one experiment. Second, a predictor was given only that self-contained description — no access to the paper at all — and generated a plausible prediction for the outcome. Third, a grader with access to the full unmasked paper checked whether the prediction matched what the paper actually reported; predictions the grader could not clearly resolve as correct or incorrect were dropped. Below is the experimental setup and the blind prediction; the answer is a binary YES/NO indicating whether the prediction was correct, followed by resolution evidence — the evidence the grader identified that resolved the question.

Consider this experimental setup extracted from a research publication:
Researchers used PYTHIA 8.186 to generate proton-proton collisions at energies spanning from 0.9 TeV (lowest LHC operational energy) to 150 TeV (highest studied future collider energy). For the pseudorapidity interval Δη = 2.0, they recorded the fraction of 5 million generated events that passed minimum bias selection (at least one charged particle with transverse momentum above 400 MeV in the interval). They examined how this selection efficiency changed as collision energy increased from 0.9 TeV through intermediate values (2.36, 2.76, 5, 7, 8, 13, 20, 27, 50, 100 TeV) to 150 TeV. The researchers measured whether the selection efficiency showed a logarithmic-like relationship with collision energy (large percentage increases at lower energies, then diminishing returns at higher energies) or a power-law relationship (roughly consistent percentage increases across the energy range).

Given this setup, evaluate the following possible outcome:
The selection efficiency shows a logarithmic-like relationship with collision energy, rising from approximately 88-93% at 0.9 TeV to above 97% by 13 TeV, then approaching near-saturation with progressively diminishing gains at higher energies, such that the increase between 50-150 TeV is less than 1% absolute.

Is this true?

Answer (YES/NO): NO